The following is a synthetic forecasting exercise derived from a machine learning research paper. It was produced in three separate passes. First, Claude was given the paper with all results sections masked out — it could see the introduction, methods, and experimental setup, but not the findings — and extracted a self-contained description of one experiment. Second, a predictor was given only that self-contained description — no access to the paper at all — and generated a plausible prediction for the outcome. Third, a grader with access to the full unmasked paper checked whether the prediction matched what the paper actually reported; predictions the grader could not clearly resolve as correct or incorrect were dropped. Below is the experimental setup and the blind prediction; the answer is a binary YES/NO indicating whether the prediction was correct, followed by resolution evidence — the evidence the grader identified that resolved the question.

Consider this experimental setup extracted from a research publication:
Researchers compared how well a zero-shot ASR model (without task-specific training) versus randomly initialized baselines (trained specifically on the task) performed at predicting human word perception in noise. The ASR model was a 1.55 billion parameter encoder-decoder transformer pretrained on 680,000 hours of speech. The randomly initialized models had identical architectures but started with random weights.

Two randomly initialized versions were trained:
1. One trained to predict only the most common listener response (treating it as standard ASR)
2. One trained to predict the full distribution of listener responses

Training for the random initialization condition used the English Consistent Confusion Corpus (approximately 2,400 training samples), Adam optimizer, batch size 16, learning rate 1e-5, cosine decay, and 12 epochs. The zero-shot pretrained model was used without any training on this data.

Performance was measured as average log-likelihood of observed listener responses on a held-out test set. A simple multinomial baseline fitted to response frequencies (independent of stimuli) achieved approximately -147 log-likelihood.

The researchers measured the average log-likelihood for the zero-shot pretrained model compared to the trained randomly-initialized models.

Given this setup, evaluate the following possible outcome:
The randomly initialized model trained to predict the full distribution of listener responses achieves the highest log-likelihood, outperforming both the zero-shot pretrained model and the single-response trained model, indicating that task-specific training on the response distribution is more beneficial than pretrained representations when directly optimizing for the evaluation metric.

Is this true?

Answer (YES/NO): NO